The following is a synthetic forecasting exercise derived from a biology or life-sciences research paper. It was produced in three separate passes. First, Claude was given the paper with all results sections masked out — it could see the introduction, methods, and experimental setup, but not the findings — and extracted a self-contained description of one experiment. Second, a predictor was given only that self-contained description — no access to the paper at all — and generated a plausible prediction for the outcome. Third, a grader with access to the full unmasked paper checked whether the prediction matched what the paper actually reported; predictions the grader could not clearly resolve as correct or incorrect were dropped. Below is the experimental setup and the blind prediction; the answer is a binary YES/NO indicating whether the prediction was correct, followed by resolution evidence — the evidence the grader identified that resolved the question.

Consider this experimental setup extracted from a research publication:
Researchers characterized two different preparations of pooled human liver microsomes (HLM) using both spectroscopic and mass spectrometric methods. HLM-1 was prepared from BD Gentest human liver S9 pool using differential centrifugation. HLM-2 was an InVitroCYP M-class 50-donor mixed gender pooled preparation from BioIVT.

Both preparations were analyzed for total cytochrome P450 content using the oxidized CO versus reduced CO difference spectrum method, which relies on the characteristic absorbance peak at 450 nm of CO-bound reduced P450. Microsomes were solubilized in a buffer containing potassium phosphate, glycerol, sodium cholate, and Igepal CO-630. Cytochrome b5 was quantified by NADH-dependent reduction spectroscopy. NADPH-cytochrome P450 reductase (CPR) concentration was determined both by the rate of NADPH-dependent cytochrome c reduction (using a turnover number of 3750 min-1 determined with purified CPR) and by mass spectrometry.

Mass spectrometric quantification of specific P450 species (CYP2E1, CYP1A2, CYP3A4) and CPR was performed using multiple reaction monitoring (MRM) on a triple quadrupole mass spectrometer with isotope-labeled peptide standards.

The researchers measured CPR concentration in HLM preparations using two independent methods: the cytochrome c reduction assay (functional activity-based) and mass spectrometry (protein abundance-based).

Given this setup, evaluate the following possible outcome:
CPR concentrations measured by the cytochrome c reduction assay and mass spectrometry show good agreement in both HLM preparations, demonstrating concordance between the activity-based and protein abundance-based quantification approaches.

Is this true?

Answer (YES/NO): YES